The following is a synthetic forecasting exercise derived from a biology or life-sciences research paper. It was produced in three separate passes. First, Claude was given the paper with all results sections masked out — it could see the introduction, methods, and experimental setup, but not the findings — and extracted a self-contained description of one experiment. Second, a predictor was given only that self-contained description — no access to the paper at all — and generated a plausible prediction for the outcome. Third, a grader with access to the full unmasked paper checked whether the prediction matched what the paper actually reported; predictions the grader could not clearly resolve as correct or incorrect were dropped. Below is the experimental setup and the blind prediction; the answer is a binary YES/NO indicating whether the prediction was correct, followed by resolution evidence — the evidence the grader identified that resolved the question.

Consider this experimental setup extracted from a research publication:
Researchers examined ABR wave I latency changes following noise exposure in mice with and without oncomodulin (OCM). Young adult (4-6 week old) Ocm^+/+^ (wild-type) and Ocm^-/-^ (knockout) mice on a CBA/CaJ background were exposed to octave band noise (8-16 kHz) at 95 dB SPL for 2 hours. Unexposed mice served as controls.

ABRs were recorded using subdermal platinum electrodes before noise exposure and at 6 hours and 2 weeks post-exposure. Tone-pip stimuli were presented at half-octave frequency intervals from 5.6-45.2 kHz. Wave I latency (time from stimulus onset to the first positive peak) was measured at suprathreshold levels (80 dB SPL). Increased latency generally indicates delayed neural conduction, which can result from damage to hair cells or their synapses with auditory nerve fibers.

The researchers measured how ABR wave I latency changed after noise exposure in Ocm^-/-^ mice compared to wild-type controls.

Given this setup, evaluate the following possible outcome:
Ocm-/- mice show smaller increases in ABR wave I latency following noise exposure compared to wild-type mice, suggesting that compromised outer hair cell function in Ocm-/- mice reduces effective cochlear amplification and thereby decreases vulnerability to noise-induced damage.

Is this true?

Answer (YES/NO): NO